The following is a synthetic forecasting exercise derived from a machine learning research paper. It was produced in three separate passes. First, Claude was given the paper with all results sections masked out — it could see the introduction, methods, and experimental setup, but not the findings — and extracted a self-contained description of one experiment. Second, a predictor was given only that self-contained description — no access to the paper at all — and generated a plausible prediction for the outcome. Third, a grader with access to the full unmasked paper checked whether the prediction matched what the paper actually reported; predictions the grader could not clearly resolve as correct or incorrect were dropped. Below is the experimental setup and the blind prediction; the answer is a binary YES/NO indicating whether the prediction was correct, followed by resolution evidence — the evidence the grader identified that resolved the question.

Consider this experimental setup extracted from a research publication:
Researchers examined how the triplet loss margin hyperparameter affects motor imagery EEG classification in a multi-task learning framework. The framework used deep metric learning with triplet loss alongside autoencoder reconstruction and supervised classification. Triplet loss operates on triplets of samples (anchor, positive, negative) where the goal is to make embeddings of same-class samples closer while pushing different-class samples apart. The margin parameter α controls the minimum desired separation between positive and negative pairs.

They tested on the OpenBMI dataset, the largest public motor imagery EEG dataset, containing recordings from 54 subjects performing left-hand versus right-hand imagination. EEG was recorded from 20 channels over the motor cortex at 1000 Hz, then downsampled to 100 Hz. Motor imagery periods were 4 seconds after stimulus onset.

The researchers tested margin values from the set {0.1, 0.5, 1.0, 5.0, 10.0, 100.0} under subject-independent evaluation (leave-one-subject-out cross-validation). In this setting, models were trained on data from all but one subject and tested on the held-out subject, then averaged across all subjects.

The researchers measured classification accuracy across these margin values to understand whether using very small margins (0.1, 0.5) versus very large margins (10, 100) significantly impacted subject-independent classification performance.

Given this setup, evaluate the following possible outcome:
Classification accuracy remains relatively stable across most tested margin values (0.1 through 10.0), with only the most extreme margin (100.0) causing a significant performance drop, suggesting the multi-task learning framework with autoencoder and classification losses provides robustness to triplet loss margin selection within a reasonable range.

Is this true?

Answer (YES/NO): NO